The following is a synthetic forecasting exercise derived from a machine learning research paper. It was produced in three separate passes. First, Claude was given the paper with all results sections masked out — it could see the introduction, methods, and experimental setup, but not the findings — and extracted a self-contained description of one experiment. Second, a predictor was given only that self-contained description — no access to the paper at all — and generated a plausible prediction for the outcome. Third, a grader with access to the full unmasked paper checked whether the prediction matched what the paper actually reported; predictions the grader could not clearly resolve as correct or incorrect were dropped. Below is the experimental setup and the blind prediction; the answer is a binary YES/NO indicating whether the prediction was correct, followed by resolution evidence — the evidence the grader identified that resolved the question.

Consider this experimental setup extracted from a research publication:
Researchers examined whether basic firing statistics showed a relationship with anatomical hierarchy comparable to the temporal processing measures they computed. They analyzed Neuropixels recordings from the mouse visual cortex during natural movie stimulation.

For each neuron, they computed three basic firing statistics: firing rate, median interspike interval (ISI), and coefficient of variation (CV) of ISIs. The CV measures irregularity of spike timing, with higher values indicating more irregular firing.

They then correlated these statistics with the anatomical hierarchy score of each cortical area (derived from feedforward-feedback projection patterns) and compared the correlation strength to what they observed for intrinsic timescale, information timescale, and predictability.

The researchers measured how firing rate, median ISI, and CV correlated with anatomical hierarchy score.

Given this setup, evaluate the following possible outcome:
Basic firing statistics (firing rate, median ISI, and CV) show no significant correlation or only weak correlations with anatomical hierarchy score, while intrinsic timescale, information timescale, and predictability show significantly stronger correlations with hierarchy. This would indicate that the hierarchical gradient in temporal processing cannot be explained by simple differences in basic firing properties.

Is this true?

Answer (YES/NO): YES